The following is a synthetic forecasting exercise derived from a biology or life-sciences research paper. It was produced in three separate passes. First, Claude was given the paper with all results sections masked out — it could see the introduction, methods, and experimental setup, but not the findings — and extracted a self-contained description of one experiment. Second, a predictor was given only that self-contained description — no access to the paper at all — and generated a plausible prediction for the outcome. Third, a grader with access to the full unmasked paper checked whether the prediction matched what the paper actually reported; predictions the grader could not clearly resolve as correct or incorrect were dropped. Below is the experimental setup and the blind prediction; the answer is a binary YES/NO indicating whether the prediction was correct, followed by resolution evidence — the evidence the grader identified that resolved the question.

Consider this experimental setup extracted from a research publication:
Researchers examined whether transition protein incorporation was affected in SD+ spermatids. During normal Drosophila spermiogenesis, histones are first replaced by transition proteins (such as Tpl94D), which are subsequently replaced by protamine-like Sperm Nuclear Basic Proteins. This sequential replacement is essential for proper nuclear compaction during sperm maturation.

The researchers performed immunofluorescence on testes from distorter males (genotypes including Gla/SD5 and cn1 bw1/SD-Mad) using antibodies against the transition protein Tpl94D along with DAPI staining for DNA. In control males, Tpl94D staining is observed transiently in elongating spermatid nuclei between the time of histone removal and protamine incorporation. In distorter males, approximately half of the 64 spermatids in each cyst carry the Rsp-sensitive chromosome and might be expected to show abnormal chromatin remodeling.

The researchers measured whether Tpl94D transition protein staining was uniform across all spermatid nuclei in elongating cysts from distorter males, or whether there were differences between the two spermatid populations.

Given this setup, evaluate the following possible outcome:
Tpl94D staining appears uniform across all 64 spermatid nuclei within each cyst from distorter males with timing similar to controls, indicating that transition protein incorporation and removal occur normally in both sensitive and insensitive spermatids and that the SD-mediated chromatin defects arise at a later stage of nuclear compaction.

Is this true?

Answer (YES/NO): NO